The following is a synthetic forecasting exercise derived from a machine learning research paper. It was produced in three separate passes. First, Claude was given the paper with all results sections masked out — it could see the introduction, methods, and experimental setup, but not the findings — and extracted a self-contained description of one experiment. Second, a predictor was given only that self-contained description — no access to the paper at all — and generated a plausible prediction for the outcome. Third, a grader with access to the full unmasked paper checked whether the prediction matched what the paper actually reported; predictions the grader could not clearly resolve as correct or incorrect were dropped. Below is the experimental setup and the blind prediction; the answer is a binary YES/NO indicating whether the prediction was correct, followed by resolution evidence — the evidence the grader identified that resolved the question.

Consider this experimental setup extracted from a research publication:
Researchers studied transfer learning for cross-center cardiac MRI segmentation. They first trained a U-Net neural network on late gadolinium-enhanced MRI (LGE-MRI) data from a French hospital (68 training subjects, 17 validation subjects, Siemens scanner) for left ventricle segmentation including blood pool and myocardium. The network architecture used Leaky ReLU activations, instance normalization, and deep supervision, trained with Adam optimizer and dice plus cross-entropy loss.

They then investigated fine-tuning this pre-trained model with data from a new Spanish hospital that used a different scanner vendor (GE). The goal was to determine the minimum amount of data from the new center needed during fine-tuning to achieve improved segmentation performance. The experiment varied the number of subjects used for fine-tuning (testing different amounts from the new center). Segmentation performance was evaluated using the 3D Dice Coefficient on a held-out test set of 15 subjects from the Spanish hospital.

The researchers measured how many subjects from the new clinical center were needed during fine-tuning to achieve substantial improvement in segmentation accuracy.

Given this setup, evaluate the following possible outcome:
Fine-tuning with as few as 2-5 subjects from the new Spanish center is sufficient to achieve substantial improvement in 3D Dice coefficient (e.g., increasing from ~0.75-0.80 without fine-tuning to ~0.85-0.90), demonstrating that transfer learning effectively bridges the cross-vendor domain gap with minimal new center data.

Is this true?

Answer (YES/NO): NO